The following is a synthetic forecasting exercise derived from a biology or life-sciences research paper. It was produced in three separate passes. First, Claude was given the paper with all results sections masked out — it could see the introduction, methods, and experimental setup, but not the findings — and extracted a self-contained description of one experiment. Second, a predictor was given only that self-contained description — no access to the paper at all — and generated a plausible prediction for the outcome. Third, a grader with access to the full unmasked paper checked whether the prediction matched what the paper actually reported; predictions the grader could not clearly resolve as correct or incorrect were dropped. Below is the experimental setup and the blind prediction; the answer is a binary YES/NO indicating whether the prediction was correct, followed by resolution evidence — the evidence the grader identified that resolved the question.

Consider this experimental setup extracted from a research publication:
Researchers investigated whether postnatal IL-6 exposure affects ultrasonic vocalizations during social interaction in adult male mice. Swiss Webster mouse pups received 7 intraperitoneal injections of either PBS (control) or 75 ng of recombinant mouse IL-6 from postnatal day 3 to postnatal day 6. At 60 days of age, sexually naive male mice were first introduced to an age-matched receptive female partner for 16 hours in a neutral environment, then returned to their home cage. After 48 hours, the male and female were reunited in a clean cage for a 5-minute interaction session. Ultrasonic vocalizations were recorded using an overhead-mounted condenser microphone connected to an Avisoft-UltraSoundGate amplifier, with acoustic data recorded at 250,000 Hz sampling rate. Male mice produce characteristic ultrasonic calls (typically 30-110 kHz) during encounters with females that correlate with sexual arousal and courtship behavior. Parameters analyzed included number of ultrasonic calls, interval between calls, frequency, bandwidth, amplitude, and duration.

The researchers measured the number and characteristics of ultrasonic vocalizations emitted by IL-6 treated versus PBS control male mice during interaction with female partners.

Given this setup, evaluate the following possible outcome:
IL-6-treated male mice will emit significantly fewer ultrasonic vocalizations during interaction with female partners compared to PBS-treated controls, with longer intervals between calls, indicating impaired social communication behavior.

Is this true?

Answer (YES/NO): NO